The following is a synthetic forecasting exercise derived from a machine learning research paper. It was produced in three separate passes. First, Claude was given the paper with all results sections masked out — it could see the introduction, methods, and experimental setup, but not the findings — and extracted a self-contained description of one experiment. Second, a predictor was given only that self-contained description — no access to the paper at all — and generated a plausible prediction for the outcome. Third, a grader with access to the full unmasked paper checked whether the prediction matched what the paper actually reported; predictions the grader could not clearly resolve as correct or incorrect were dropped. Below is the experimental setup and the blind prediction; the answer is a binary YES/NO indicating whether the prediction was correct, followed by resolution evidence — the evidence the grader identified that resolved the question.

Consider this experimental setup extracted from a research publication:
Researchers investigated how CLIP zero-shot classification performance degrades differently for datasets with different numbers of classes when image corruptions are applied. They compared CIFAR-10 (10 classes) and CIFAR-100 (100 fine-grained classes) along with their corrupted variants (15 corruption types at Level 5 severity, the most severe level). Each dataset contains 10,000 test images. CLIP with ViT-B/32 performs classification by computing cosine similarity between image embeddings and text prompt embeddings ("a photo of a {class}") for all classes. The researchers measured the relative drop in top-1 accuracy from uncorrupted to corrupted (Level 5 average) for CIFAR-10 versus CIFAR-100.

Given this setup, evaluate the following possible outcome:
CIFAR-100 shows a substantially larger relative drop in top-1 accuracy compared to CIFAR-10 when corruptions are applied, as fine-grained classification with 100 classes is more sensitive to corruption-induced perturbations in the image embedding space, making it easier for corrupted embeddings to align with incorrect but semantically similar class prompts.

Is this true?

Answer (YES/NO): YES